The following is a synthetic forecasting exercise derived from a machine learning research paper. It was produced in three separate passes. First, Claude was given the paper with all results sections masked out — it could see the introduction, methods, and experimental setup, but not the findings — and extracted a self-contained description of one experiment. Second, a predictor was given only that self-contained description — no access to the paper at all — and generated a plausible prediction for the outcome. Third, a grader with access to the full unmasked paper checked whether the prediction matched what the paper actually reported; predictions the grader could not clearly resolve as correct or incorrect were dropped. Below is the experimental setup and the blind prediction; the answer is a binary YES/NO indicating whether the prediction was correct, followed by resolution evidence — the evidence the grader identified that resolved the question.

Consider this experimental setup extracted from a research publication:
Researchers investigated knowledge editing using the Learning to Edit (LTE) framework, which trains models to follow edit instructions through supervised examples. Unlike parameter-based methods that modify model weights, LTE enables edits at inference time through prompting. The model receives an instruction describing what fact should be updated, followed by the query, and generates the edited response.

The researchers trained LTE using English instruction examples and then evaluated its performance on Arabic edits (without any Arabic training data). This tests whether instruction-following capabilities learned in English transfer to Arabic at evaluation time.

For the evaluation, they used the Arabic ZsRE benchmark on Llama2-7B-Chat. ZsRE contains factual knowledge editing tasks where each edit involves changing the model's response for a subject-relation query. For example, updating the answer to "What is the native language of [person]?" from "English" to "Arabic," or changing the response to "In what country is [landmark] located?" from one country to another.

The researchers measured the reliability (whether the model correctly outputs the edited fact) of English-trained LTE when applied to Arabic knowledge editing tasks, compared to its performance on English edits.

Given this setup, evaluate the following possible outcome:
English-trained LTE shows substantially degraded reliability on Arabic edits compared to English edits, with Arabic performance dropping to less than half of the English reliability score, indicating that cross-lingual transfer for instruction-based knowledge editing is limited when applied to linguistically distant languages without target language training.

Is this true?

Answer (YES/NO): NO